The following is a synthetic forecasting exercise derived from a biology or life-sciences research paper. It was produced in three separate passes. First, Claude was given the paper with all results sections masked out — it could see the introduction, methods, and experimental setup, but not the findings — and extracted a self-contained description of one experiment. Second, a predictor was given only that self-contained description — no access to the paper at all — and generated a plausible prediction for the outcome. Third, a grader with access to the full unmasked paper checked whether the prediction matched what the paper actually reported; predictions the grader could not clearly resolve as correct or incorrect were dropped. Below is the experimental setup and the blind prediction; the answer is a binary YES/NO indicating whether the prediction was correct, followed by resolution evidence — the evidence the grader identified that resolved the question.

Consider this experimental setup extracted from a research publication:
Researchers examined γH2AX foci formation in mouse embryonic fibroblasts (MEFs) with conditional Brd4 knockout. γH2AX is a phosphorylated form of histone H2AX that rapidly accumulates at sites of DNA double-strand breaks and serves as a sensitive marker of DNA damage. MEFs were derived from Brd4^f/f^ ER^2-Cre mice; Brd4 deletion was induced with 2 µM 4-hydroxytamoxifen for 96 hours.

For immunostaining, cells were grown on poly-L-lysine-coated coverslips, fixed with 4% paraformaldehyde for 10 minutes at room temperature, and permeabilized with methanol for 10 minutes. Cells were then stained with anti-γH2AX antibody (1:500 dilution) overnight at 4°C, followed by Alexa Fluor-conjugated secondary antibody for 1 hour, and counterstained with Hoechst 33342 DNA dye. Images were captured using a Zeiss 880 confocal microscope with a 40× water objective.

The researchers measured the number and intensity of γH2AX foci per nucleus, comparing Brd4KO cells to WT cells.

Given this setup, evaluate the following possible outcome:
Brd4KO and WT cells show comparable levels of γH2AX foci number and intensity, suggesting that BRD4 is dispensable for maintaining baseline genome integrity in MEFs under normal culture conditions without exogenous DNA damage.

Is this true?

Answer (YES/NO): NO